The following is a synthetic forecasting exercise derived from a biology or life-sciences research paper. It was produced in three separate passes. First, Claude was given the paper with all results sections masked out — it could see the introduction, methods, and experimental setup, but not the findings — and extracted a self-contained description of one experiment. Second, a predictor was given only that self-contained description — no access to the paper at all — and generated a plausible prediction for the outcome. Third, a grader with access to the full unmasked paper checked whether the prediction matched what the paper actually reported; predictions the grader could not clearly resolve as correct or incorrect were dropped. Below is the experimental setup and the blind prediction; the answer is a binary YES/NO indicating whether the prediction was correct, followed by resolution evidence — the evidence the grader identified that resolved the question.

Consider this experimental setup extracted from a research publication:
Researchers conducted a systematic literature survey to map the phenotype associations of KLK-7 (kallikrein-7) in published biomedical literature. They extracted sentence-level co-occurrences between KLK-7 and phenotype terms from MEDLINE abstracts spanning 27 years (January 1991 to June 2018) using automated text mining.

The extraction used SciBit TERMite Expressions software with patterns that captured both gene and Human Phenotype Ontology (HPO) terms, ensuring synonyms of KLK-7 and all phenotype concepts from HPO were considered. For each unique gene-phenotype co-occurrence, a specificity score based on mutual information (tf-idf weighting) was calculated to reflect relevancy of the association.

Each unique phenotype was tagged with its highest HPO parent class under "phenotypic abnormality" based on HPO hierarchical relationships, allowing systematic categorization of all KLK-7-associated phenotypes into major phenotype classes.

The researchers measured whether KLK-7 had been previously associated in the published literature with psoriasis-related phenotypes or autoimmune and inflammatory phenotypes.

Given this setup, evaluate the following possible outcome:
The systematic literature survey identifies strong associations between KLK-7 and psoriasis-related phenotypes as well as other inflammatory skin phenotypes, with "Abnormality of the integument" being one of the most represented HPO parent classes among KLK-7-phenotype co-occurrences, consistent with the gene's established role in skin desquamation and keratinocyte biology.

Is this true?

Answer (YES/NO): YES